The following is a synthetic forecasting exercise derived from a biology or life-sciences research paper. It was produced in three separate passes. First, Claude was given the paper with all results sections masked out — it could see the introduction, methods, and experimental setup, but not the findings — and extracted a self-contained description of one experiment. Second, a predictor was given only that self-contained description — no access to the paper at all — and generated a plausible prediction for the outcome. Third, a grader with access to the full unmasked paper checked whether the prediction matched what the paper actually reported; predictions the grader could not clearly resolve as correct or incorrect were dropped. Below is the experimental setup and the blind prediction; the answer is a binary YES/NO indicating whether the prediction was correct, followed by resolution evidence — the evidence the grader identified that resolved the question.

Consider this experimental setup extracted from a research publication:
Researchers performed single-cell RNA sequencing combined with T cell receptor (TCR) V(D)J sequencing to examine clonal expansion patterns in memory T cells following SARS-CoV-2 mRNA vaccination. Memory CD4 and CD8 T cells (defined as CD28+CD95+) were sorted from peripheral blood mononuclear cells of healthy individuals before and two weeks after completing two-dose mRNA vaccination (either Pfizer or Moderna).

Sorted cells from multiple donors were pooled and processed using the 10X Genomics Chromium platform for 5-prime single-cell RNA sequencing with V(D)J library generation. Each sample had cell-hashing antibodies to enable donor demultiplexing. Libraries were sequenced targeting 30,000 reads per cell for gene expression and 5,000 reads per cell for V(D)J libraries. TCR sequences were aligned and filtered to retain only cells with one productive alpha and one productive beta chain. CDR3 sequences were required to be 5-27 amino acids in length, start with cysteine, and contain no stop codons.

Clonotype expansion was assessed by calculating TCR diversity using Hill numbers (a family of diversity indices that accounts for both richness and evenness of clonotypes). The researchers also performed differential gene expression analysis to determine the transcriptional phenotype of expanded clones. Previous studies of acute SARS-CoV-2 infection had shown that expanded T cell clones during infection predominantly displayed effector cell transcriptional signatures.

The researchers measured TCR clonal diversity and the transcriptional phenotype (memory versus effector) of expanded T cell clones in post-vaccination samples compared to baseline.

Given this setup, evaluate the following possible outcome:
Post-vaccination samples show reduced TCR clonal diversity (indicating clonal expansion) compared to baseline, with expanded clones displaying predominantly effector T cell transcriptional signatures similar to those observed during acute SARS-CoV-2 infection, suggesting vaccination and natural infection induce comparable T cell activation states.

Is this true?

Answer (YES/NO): NO